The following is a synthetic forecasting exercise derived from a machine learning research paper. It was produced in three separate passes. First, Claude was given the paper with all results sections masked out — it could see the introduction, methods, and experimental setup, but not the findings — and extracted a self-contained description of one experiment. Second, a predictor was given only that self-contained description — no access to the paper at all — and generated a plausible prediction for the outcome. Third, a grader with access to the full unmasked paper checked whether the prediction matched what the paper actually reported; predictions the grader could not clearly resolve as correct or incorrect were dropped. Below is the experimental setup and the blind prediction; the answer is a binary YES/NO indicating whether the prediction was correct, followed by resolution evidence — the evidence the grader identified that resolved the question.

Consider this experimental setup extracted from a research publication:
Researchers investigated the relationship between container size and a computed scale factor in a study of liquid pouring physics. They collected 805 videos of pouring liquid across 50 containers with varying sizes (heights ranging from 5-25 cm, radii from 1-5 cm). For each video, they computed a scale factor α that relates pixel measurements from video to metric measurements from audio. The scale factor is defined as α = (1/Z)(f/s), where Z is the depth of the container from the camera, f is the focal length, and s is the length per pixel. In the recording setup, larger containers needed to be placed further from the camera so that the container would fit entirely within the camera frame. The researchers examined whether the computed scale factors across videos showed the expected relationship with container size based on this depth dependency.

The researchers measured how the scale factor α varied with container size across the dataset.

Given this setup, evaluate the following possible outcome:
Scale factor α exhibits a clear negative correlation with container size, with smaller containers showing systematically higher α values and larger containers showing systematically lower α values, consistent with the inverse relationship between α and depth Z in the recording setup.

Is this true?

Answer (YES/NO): YES